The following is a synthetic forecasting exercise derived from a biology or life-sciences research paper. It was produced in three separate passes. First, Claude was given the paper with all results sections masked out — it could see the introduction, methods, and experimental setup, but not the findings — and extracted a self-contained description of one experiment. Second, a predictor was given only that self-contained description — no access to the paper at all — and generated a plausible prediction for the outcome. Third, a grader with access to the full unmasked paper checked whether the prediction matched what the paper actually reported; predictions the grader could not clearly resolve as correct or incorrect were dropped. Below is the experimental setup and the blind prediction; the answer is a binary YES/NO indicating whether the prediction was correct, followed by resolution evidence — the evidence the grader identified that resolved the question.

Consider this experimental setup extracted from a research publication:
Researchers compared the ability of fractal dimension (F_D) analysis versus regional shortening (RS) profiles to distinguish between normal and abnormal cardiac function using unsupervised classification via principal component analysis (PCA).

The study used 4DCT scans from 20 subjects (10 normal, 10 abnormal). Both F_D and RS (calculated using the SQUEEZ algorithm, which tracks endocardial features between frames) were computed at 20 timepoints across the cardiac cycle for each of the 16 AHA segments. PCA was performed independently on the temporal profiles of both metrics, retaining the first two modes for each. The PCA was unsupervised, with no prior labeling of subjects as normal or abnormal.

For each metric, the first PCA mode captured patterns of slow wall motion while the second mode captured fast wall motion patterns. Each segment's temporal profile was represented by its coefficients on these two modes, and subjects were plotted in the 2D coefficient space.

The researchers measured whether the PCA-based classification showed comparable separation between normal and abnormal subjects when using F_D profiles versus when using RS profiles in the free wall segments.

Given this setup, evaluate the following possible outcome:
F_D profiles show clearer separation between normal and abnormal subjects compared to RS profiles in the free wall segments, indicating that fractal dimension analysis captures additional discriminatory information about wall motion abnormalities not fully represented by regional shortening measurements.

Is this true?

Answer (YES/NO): NO